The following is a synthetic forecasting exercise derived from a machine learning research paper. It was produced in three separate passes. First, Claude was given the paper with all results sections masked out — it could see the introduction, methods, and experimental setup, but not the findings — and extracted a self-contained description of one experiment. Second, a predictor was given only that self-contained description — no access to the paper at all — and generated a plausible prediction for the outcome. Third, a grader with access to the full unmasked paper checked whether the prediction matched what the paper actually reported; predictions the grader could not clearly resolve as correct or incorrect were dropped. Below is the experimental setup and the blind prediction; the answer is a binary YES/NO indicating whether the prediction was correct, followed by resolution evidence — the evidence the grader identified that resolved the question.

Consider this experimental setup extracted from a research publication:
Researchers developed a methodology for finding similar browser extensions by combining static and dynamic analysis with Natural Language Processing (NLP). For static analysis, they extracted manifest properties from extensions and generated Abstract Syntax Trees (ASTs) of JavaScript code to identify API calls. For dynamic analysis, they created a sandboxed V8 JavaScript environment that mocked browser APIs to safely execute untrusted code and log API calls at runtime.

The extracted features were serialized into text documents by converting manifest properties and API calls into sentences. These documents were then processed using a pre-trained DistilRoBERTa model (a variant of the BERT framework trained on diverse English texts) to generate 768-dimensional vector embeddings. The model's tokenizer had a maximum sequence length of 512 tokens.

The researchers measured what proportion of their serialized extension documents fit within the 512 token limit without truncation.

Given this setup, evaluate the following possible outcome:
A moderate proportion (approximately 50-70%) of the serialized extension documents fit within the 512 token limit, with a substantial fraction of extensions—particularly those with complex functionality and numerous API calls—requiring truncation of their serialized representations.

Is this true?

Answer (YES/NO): NO